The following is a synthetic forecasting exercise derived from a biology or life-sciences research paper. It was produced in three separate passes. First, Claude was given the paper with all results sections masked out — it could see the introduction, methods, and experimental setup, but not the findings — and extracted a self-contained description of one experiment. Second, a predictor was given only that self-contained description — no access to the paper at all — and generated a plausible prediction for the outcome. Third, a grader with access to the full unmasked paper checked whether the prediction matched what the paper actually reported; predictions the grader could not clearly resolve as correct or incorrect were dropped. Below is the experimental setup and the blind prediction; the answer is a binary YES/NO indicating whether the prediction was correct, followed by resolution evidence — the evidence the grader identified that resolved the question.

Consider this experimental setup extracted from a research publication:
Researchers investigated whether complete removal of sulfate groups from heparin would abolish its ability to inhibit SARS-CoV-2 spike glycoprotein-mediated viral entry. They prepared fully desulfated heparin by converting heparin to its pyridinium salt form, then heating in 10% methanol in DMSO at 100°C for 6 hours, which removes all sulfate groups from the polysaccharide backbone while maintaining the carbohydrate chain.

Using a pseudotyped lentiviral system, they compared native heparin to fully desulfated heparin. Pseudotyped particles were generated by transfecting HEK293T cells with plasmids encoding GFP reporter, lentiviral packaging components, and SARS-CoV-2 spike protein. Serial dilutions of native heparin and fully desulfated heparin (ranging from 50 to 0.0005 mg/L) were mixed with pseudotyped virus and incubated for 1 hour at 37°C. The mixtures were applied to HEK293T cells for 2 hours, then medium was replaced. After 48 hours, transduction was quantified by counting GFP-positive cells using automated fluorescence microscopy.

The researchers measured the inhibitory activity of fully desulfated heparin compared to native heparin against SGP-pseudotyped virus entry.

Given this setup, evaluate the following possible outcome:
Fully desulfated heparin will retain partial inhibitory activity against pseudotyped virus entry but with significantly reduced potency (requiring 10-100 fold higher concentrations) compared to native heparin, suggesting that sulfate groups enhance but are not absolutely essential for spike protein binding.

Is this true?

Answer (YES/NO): NO